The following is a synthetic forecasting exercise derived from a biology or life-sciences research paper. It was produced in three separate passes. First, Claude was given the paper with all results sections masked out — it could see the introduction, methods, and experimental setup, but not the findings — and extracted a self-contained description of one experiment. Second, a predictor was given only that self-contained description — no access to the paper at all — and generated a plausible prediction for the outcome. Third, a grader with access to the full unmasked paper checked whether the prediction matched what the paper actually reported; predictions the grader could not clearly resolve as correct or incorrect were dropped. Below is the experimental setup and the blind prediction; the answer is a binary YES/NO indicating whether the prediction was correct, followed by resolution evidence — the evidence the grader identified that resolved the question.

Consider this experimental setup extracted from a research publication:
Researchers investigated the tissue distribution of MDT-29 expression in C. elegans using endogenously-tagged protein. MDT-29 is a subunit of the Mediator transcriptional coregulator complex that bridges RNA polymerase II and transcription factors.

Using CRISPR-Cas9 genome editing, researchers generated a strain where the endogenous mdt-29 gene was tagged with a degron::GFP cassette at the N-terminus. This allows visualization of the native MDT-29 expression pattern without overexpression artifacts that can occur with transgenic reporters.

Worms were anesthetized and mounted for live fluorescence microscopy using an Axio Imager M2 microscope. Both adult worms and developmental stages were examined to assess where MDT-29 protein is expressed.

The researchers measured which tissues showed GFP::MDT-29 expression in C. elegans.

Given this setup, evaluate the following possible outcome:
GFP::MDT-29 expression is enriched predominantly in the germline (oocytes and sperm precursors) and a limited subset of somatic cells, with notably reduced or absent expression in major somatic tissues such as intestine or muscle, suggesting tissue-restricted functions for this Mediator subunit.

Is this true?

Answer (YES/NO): NO